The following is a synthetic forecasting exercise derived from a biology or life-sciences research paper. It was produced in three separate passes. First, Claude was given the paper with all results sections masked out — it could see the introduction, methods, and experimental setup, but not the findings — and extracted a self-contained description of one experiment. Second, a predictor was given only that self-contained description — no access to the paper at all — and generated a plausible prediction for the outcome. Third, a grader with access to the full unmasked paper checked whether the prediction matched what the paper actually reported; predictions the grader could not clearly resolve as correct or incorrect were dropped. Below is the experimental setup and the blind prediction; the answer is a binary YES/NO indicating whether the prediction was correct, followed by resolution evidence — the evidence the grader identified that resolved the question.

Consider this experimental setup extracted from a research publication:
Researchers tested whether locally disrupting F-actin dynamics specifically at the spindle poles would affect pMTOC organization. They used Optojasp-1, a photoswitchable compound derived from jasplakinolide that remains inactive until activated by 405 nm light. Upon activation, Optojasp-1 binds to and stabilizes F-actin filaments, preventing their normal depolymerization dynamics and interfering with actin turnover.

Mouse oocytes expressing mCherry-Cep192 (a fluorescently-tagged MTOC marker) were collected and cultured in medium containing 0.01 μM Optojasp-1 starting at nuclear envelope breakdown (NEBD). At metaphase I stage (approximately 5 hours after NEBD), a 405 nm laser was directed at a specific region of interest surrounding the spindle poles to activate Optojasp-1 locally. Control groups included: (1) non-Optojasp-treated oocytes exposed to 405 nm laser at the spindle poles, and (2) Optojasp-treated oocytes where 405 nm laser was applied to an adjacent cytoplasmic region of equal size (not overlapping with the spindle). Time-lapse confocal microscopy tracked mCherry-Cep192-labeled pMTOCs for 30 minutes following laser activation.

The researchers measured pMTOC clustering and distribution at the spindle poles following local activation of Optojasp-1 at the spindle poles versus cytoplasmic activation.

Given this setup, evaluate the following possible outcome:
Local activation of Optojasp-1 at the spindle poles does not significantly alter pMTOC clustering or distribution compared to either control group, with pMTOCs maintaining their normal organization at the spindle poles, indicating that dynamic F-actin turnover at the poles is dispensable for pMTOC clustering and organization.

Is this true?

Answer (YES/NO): NO